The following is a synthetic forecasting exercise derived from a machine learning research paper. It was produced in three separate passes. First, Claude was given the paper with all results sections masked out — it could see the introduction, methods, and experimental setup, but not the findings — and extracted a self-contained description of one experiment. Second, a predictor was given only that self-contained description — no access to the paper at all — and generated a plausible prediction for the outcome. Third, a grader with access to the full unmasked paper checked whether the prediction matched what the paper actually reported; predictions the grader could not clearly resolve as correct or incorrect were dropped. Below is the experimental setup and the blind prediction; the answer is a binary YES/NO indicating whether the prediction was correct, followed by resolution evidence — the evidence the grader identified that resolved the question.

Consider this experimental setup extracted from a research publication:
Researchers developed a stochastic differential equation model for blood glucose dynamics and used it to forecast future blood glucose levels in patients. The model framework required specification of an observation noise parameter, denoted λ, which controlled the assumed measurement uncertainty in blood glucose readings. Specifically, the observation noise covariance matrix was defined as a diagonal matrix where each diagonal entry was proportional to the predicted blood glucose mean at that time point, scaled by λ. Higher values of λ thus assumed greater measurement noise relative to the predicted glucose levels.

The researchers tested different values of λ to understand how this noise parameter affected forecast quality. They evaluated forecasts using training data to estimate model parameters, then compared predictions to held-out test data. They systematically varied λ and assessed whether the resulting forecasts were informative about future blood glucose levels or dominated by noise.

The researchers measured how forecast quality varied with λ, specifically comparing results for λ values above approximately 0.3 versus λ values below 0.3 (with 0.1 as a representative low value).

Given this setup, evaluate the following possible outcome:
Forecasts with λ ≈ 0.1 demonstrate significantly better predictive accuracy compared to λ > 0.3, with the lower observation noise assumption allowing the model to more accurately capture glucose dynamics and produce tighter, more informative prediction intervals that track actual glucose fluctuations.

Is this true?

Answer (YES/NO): YES